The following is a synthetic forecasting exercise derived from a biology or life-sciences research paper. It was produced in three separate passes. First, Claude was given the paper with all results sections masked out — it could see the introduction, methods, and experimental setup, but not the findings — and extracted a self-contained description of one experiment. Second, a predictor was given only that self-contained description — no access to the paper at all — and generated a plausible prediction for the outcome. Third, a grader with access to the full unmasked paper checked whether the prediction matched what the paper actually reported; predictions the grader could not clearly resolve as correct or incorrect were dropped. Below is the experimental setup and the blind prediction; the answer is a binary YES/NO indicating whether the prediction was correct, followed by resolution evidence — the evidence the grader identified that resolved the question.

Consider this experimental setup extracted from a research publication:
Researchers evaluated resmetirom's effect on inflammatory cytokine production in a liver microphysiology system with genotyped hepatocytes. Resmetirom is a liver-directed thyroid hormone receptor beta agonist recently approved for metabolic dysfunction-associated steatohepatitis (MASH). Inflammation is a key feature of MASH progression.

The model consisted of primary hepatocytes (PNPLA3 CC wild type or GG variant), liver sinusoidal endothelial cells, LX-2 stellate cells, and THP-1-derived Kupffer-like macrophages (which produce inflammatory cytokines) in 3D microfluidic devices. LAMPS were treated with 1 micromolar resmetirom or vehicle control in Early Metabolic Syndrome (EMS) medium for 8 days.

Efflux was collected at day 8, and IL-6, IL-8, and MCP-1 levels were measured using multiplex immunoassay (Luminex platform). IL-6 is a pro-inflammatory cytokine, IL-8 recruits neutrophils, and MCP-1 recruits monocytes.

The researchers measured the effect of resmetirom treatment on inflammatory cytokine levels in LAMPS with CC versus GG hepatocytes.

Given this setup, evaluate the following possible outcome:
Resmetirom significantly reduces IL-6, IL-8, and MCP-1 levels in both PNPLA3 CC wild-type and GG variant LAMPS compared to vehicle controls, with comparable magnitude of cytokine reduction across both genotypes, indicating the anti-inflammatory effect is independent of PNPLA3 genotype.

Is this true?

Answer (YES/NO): NO